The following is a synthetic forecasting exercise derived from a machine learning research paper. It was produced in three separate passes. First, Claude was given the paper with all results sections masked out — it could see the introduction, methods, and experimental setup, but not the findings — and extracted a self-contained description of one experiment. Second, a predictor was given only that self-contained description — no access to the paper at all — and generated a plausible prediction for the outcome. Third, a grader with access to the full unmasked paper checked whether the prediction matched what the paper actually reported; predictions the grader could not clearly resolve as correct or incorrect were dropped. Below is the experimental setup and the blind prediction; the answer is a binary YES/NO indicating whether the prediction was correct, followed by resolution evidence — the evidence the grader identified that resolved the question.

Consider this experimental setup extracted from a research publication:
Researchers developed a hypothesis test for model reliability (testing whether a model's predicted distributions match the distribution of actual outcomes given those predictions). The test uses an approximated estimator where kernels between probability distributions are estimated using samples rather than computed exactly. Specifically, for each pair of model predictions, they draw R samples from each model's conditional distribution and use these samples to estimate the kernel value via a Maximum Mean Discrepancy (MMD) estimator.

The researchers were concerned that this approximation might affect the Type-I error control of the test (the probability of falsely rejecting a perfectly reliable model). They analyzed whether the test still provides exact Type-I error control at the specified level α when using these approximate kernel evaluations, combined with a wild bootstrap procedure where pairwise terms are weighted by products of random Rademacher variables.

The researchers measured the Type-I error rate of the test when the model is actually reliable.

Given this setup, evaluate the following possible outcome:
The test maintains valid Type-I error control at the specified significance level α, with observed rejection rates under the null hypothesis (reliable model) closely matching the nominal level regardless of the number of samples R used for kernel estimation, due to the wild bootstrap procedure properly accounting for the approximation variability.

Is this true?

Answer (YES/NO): YES